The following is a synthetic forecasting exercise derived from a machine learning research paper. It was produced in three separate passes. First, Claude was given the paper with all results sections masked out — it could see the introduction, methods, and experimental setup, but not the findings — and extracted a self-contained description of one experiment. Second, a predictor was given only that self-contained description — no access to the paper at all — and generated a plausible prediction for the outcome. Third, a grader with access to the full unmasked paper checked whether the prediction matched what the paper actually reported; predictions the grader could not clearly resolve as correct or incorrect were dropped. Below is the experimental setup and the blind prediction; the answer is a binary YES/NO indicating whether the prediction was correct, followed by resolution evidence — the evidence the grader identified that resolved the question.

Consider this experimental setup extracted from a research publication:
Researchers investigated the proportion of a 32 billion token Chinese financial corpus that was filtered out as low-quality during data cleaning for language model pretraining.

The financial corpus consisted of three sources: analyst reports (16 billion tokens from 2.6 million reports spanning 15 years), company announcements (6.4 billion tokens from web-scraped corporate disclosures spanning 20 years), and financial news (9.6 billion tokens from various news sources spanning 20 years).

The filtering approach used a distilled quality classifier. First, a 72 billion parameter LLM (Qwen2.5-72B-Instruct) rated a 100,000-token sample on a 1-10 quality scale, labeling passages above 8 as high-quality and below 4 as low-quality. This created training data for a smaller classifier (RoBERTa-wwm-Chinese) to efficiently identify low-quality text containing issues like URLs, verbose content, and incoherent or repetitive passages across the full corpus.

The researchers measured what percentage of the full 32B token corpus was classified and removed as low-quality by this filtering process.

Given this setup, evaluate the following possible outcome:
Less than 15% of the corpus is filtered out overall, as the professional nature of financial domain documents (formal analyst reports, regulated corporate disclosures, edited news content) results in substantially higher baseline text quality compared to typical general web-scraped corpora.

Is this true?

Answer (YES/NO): NO